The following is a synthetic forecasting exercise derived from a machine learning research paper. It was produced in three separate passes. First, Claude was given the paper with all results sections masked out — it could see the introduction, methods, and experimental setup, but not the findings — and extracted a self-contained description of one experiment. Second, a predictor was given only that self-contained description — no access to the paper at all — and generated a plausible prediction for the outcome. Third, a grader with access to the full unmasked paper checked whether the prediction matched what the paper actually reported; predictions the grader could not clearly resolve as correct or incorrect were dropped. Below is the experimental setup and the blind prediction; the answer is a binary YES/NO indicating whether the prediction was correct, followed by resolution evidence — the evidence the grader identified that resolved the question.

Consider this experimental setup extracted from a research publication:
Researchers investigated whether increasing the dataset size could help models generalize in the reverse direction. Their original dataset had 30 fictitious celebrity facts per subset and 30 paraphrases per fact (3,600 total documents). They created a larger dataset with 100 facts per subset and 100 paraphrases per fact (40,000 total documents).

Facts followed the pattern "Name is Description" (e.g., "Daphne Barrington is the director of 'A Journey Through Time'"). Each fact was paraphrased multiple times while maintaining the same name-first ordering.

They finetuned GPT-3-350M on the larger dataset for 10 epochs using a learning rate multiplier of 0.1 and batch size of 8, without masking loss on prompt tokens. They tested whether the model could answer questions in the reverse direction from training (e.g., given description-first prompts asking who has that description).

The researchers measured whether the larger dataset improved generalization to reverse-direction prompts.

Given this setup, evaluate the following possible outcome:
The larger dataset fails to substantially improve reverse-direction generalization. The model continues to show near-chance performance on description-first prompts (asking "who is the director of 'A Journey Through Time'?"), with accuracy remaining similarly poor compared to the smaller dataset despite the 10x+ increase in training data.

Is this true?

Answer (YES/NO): YES